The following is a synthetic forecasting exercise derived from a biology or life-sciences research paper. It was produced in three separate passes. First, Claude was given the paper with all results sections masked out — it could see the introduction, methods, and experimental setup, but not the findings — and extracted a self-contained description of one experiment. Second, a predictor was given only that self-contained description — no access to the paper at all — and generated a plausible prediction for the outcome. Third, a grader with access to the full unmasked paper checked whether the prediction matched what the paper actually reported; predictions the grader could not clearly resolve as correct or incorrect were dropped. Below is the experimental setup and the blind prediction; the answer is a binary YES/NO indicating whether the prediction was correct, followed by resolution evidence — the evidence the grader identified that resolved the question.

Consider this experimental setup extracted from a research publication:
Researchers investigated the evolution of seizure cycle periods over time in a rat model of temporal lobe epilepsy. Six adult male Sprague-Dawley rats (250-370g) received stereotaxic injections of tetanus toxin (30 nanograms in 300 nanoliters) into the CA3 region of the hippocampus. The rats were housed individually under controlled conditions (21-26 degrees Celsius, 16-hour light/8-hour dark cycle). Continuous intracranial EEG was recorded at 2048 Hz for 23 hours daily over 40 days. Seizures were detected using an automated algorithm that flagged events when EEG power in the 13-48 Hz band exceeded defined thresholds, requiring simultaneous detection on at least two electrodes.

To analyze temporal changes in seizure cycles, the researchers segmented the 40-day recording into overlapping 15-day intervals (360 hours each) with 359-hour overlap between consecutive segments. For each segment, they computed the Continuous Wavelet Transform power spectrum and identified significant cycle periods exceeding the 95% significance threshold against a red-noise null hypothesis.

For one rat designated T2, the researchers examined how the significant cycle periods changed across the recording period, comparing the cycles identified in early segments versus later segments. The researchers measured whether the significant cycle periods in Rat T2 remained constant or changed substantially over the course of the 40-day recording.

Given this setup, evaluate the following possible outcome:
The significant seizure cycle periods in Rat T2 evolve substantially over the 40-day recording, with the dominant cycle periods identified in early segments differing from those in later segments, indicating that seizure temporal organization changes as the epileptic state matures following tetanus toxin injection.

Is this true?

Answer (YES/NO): YES